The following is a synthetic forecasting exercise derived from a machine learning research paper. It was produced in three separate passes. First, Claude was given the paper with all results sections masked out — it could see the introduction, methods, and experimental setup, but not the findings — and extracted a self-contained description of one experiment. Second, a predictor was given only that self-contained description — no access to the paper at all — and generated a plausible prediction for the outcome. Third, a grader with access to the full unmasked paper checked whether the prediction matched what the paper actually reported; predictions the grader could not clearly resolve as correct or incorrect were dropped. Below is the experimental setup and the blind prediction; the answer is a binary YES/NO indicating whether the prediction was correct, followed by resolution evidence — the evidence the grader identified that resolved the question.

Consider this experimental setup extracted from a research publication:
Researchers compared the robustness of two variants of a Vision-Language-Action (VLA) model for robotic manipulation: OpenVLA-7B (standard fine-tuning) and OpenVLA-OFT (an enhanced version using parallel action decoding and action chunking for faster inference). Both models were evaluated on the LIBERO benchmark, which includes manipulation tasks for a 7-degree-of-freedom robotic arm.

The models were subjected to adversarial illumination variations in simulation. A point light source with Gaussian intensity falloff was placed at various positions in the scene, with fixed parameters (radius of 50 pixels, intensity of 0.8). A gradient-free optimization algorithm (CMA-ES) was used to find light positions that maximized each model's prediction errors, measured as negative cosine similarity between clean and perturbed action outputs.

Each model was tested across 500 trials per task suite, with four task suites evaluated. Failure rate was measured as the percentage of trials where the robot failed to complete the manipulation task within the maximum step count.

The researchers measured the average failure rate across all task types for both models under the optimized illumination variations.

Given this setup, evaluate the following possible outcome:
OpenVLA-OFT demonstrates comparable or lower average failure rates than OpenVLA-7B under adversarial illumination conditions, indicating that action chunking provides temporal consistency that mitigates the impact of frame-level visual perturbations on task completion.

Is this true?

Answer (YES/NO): YES